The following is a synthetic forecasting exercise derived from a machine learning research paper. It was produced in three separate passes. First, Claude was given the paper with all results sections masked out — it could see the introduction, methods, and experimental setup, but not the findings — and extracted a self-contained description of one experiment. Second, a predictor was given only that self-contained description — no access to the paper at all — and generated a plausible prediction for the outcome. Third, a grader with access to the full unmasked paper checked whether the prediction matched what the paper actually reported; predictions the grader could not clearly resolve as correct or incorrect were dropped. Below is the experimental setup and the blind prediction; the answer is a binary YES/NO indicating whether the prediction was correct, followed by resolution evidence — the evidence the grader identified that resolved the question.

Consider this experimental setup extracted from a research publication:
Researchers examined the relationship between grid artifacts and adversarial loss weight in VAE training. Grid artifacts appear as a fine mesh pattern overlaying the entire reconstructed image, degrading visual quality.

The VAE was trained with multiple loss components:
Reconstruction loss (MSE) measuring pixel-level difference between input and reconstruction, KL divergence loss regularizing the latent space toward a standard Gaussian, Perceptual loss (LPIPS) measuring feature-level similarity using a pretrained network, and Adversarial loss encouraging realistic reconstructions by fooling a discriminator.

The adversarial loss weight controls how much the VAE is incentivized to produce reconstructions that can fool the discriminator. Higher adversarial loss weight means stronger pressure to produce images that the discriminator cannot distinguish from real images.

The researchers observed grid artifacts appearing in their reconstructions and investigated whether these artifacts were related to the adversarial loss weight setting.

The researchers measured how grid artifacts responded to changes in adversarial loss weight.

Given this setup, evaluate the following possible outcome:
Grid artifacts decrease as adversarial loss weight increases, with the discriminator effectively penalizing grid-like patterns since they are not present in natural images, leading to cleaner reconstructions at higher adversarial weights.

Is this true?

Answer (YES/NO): NO